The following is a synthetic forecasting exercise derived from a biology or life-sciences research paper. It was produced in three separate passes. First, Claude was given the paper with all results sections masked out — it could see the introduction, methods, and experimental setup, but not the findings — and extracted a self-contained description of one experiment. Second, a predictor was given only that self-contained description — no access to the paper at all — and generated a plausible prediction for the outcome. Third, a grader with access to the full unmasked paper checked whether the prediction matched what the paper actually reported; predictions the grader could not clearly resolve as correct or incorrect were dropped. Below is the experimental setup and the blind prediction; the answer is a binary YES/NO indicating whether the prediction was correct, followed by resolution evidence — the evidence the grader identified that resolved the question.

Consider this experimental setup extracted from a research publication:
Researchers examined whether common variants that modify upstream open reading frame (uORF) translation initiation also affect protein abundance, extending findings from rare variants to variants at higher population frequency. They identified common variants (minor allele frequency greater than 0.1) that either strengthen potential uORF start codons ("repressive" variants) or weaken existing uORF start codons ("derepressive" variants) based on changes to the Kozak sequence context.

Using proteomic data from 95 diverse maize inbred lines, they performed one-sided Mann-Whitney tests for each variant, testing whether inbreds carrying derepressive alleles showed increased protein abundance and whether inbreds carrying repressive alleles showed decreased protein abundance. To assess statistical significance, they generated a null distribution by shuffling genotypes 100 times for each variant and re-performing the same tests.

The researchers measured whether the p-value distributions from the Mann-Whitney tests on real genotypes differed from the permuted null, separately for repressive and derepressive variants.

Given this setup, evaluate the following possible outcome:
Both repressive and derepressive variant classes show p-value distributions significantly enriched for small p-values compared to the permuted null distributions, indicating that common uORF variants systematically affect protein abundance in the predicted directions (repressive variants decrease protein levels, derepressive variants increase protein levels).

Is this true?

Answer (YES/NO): YES